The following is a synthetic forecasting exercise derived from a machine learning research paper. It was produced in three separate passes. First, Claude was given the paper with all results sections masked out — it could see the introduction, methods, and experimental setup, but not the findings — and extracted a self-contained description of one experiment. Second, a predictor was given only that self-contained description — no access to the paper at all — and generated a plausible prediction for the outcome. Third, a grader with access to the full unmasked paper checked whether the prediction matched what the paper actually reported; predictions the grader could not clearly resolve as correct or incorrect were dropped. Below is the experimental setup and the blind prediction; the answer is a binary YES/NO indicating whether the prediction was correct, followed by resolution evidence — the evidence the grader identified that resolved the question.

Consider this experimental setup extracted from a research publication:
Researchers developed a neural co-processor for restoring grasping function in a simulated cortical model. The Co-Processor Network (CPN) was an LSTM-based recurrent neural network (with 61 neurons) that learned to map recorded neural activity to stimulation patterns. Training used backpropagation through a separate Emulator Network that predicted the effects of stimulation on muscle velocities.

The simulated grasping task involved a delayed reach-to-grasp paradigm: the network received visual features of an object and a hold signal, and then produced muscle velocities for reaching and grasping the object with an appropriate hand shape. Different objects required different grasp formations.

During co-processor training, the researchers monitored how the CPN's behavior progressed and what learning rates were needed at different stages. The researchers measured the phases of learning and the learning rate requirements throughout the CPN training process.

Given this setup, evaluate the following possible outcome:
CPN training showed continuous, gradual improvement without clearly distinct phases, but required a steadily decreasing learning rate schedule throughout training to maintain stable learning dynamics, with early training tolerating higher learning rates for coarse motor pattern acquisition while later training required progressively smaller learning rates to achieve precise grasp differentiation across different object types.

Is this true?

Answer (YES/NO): NO